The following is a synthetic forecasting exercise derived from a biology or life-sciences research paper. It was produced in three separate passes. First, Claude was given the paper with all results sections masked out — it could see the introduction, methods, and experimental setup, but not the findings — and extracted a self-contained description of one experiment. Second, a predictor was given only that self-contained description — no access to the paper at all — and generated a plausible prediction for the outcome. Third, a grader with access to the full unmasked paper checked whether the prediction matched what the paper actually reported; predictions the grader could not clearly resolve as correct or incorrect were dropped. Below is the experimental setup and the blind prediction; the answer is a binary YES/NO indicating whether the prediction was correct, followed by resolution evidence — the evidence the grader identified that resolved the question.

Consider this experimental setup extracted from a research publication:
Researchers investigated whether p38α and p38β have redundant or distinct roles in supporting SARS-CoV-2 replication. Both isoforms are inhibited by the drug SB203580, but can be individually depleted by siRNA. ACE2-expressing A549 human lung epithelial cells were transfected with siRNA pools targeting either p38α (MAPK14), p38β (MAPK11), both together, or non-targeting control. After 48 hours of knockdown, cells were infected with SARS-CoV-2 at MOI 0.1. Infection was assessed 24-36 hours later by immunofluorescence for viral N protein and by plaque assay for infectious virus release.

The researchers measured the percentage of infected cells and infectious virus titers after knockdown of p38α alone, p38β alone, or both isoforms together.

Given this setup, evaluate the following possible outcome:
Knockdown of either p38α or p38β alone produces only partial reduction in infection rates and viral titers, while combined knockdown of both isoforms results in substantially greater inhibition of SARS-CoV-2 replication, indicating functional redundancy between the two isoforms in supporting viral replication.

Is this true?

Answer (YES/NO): NO